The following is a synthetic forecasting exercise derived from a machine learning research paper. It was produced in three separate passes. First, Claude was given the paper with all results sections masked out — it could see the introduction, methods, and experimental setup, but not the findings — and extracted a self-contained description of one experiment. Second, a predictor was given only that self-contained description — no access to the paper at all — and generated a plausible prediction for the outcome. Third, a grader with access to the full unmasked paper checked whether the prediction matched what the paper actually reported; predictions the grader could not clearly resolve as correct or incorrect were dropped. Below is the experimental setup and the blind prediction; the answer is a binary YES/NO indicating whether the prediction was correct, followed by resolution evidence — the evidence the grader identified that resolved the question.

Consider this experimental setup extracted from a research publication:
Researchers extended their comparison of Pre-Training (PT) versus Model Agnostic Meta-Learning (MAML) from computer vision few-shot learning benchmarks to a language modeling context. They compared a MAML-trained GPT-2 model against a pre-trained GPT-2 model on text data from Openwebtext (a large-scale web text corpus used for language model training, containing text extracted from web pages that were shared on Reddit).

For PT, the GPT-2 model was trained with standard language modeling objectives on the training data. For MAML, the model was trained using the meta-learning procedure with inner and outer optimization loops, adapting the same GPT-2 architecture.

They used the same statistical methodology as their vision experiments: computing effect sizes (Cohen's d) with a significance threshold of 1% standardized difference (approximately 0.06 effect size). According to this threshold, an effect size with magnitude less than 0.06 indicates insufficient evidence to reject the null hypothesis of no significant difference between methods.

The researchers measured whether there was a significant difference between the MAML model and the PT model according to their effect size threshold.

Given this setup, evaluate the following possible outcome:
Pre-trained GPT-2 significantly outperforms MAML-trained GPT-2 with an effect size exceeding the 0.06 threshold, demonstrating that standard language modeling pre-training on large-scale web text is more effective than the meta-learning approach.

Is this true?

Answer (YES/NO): NO